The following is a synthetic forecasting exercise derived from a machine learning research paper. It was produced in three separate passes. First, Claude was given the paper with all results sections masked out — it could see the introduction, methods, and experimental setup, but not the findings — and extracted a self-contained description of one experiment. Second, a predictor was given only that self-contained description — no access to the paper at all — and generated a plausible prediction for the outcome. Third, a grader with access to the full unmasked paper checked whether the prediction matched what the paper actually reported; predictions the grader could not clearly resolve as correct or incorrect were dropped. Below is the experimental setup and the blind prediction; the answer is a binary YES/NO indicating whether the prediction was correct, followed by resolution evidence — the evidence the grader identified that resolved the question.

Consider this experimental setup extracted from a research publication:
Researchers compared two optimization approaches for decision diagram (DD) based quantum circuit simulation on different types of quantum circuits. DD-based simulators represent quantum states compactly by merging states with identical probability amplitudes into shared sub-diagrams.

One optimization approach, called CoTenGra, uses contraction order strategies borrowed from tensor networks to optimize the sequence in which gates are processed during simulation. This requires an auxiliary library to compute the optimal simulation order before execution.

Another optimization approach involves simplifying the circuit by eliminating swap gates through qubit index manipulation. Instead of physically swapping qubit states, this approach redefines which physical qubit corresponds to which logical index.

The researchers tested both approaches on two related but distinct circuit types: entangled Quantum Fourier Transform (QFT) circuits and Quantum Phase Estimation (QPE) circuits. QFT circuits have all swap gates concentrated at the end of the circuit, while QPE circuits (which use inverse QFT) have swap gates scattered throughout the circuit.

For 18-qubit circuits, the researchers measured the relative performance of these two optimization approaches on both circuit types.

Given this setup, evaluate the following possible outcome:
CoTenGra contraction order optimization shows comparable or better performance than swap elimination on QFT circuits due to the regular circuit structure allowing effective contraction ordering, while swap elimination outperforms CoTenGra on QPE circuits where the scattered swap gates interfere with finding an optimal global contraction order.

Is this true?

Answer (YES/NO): YES